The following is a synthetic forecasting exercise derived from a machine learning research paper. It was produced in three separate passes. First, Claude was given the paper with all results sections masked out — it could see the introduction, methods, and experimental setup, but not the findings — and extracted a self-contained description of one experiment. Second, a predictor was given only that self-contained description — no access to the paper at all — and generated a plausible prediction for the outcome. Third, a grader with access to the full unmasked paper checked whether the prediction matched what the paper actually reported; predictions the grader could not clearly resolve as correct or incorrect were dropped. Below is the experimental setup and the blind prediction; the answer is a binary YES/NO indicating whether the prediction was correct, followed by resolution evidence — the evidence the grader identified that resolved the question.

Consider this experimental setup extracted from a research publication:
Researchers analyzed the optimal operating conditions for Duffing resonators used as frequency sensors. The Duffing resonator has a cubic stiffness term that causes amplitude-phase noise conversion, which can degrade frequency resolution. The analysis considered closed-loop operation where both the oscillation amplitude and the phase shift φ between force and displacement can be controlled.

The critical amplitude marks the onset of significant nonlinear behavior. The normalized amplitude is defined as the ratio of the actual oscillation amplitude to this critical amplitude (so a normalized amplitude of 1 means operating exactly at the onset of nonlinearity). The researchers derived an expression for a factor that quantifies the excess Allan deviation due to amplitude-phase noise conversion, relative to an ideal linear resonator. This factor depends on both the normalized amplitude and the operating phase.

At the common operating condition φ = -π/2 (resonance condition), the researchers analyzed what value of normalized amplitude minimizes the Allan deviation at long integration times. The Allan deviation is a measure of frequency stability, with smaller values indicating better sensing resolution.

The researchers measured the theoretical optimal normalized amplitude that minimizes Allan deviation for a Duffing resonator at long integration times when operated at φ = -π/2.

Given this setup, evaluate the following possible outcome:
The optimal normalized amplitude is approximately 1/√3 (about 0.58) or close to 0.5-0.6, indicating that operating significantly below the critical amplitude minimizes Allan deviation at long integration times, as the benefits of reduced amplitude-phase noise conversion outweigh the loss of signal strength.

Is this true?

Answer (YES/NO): NO